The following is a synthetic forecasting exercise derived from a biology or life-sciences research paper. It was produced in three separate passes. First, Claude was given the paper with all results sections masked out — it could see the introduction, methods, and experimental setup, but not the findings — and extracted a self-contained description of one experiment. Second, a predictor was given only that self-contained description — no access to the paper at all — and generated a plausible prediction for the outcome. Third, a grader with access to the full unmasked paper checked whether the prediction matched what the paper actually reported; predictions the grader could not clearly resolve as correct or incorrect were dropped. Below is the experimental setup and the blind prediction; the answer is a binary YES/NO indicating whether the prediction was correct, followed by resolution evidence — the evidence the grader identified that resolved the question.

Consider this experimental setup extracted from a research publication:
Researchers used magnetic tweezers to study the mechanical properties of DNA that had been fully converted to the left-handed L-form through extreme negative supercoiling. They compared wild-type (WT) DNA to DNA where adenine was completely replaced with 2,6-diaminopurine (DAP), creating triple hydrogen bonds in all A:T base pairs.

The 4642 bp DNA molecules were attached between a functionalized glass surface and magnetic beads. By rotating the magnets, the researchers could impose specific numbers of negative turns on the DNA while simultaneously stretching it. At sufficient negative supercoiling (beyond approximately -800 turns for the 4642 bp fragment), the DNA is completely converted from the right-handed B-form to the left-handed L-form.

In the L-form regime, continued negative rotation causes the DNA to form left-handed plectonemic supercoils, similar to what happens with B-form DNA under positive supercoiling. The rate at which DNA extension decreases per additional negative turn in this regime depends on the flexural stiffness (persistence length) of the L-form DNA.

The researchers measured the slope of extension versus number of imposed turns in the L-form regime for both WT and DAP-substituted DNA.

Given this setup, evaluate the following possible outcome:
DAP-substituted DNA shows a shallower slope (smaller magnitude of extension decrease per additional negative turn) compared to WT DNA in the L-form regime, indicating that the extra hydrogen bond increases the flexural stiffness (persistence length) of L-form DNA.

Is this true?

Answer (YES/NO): NO